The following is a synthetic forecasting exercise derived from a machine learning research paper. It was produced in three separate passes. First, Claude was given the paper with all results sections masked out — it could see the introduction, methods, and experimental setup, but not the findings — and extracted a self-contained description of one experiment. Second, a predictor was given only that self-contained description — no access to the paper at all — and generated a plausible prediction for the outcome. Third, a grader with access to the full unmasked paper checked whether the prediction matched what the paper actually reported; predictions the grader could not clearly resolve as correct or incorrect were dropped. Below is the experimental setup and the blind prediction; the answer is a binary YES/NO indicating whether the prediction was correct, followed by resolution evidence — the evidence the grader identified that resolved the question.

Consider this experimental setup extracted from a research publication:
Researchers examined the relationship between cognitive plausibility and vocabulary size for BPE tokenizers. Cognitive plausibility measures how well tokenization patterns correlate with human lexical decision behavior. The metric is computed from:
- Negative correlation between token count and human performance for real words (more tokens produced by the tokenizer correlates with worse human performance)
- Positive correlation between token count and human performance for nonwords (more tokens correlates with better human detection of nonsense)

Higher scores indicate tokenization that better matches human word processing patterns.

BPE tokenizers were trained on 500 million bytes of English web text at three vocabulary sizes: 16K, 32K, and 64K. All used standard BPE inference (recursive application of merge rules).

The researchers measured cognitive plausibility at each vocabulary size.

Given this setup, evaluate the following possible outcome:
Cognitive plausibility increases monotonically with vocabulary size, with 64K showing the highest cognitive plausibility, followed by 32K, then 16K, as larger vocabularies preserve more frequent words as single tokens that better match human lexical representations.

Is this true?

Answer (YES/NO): YES